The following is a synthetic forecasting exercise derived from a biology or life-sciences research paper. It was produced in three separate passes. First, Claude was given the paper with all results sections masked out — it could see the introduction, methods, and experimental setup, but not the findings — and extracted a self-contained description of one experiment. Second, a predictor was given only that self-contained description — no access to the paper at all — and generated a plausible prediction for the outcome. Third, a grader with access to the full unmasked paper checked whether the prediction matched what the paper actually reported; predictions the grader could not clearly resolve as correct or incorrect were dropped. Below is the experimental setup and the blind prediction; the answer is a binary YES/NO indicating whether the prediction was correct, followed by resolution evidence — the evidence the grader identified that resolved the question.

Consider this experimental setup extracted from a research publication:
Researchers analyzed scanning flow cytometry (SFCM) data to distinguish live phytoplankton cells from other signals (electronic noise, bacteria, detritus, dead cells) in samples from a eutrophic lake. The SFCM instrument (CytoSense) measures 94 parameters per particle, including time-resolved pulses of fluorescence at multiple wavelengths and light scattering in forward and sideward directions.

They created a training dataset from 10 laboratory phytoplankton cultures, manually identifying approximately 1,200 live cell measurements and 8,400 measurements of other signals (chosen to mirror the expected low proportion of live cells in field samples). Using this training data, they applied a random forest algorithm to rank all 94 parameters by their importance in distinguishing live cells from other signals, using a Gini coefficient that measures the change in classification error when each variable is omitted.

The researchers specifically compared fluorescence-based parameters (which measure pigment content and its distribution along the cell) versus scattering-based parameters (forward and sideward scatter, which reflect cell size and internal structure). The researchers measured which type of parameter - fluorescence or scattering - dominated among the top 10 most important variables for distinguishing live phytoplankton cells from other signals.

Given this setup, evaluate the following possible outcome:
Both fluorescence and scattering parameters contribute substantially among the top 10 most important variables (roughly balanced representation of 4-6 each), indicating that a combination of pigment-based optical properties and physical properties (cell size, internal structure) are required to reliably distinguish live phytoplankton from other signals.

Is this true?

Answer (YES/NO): NO